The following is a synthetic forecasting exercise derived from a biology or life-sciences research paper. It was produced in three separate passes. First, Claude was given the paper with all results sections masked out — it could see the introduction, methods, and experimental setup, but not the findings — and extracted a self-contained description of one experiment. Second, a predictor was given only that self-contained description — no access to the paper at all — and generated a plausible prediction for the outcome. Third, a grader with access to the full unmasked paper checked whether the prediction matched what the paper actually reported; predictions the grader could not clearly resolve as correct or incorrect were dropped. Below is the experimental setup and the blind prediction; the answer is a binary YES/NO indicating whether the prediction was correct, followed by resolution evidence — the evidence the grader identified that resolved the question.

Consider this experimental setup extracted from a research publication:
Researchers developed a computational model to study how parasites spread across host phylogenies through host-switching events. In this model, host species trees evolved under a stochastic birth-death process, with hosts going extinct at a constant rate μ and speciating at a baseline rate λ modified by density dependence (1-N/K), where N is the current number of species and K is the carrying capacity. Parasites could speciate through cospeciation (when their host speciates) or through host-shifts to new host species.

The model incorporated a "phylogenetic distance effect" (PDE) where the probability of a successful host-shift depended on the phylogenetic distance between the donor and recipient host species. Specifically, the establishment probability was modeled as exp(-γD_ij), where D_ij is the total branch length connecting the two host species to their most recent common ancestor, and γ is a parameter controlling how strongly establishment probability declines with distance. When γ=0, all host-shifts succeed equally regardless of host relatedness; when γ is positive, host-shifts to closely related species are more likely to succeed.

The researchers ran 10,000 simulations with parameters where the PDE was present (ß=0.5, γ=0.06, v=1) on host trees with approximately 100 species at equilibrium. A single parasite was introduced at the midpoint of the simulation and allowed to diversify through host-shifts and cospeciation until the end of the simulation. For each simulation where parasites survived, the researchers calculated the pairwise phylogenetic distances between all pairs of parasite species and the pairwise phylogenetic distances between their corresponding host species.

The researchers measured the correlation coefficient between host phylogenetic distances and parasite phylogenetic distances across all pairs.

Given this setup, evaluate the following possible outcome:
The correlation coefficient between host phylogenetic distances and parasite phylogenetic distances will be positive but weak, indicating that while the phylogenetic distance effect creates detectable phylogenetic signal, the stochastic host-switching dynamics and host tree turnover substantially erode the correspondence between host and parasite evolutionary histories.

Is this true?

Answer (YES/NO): NO